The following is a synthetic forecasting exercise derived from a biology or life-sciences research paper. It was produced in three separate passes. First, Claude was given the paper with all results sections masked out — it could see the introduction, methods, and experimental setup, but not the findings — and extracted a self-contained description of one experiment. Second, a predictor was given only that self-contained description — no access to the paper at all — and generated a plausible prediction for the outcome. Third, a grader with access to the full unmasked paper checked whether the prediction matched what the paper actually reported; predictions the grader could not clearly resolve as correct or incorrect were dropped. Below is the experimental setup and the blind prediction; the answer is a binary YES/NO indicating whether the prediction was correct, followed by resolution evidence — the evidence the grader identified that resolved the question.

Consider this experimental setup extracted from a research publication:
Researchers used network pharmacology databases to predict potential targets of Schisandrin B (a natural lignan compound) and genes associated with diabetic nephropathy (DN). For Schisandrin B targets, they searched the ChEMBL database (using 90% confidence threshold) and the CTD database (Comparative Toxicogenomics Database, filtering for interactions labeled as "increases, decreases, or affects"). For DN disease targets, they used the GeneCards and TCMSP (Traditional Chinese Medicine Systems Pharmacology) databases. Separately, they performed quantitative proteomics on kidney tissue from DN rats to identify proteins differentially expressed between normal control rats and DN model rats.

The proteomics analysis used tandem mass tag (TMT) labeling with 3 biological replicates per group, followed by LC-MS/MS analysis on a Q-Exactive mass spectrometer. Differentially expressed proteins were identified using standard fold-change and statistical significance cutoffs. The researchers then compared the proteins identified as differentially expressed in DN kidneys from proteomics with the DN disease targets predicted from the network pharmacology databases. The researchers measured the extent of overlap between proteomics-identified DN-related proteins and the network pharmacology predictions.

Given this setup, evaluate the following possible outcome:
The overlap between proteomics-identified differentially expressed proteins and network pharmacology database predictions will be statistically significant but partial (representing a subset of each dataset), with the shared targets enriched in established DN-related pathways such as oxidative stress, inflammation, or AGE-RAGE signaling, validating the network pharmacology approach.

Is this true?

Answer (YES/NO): NO